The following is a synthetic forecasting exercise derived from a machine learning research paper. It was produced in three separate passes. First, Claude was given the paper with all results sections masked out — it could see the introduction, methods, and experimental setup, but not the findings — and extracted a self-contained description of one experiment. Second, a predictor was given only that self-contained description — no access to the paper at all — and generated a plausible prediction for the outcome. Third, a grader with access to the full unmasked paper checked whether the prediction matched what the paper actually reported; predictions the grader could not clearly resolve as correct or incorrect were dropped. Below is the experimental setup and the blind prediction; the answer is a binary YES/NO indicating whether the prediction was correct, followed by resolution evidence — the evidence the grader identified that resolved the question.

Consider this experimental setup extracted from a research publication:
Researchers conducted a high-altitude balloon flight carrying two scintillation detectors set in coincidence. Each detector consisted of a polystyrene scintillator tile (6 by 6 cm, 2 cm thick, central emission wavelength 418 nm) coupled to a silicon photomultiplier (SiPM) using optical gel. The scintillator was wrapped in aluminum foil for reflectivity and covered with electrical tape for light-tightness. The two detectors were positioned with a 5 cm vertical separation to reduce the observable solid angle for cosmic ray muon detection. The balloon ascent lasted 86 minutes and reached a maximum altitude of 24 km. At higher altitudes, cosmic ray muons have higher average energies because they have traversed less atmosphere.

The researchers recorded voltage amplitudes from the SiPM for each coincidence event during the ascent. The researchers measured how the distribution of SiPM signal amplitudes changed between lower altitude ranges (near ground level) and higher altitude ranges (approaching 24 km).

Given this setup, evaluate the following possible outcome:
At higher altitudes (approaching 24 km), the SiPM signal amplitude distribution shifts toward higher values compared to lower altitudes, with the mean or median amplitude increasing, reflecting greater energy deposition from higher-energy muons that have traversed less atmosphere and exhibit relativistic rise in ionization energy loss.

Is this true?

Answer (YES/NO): NO